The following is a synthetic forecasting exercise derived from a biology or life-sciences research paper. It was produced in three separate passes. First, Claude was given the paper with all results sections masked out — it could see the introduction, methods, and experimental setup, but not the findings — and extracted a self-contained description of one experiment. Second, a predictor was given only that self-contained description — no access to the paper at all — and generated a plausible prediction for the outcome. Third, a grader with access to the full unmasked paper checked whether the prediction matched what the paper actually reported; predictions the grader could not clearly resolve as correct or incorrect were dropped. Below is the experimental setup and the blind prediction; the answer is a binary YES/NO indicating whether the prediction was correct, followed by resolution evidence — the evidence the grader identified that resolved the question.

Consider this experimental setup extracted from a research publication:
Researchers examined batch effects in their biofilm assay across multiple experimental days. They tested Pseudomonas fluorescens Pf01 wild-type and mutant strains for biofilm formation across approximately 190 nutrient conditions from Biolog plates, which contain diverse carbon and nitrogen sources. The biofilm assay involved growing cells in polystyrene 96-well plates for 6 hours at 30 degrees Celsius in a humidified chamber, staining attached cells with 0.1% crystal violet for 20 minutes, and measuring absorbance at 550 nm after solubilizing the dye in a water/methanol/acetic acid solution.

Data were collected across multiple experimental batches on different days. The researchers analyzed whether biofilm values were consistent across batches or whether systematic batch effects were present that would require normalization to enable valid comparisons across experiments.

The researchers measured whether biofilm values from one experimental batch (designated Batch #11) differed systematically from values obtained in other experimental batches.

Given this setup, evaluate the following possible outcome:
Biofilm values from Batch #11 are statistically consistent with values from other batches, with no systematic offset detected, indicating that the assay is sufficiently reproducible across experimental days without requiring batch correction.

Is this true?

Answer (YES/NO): NO